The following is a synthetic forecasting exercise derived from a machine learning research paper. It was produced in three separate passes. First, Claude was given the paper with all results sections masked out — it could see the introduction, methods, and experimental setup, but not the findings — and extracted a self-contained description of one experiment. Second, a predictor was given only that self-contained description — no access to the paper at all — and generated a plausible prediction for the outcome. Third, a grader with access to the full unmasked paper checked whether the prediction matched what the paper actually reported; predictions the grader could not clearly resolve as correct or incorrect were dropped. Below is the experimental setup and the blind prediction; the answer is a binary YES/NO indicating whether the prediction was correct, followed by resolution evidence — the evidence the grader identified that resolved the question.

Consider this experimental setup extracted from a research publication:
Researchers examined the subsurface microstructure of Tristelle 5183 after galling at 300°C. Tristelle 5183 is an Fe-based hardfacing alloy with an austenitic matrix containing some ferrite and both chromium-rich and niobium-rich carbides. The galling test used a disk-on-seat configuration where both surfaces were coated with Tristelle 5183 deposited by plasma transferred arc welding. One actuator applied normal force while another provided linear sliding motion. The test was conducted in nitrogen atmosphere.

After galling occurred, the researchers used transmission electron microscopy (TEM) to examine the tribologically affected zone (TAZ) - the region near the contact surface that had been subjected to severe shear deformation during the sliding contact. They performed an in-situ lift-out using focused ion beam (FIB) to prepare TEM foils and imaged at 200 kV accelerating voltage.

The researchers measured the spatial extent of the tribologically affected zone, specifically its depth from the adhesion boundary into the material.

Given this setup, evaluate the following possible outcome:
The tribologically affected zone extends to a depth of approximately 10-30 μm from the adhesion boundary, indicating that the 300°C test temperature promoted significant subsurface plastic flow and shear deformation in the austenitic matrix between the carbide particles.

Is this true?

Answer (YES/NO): YES